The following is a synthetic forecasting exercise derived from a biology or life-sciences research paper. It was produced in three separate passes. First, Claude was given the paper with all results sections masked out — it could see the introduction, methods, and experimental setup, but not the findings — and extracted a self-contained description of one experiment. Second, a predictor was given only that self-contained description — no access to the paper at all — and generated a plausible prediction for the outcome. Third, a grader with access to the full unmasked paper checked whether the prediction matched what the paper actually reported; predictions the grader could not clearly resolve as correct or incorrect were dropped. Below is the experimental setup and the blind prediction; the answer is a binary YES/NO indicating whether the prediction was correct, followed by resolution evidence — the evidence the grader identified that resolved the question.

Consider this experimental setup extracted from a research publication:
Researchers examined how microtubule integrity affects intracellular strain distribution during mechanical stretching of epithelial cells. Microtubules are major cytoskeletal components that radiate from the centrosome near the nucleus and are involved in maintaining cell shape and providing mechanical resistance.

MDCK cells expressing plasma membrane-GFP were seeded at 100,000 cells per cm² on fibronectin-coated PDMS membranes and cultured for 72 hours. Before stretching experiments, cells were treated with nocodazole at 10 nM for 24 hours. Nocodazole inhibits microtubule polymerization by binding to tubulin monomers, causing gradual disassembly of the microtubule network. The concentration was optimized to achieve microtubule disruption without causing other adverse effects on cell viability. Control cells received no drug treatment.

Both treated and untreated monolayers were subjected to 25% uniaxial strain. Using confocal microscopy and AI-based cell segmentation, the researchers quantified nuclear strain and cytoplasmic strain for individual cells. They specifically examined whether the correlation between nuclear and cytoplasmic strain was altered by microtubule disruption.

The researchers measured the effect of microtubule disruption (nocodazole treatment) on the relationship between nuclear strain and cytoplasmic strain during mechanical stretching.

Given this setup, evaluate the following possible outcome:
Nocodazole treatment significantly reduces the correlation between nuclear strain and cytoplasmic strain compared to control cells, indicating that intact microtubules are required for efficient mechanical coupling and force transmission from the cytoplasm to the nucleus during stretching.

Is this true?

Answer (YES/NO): NO